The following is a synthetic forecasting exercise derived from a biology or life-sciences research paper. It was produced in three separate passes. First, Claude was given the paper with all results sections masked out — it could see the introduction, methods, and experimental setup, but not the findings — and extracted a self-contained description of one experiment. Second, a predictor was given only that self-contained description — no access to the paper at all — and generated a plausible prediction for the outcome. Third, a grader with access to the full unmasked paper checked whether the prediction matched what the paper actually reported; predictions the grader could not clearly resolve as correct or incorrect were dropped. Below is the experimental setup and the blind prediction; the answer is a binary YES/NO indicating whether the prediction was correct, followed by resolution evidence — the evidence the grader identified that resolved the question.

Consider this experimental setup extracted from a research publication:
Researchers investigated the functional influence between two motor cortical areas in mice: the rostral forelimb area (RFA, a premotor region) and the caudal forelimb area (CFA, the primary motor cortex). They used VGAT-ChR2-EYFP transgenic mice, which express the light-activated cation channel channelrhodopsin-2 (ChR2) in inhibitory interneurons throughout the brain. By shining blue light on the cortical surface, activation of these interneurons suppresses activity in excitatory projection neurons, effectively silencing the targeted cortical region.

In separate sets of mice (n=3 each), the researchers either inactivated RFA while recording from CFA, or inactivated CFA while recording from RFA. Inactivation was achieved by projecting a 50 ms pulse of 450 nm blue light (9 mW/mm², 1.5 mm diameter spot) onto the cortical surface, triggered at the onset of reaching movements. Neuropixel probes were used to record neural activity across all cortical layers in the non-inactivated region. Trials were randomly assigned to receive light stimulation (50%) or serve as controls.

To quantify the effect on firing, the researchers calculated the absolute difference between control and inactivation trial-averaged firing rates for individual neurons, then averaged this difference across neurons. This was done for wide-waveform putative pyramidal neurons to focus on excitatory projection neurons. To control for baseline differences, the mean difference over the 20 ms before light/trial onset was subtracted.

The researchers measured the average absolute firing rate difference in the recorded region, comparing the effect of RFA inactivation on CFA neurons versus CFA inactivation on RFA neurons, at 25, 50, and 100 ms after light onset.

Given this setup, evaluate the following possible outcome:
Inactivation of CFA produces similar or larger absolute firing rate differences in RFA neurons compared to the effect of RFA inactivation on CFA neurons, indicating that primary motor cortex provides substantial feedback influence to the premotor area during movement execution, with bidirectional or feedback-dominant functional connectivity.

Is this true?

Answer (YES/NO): NO